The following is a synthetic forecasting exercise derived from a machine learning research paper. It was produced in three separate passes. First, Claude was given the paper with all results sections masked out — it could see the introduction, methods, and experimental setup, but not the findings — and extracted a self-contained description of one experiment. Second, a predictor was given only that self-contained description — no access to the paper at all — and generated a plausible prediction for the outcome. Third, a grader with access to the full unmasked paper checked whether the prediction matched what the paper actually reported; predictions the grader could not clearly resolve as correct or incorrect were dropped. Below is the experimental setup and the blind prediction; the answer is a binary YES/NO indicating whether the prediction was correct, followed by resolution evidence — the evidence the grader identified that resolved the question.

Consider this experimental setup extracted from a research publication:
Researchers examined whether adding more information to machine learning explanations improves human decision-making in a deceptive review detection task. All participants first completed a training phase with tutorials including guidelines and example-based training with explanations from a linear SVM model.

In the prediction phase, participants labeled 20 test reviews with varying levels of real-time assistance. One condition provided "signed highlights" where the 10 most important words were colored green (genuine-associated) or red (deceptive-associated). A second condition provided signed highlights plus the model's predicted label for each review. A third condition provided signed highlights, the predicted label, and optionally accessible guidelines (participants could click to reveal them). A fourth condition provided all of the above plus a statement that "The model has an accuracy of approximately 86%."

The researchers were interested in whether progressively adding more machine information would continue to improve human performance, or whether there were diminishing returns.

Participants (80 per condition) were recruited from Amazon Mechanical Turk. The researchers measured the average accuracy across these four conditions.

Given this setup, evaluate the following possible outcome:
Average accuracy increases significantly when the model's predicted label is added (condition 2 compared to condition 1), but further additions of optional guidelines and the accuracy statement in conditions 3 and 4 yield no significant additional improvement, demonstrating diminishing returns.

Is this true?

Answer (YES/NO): NO